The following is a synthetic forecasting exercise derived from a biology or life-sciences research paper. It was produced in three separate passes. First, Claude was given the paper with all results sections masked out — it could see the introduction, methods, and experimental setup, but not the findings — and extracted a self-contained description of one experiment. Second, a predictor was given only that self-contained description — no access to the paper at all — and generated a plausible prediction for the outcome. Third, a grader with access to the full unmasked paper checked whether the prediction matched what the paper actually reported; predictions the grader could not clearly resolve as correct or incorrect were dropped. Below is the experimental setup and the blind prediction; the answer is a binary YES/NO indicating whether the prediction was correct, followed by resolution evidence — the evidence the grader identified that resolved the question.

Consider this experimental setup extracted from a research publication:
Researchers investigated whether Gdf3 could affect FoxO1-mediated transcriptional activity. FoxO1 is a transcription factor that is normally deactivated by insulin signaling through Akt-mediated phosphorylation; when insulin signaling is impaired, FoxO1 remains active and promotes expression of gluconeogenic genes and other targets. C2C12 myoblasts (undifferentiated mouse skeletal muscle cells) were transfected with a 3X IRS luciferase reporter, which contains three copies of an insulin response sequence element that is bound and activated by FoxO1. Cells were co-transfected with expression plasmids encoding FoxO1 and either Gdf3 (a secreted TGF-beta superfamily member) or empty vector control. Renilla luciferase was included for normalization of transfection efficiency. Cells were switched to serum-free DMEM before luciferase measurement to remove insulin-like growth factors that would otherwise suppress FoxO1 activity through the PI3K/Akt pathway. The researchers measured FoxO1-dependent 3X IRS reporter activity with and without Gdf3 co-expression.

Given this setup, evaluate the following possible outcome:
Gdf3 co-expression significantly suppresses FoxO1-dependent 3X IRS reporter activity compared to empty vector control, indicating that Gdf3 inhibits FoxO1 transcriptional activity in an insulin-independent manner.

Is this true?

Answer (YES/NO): YES